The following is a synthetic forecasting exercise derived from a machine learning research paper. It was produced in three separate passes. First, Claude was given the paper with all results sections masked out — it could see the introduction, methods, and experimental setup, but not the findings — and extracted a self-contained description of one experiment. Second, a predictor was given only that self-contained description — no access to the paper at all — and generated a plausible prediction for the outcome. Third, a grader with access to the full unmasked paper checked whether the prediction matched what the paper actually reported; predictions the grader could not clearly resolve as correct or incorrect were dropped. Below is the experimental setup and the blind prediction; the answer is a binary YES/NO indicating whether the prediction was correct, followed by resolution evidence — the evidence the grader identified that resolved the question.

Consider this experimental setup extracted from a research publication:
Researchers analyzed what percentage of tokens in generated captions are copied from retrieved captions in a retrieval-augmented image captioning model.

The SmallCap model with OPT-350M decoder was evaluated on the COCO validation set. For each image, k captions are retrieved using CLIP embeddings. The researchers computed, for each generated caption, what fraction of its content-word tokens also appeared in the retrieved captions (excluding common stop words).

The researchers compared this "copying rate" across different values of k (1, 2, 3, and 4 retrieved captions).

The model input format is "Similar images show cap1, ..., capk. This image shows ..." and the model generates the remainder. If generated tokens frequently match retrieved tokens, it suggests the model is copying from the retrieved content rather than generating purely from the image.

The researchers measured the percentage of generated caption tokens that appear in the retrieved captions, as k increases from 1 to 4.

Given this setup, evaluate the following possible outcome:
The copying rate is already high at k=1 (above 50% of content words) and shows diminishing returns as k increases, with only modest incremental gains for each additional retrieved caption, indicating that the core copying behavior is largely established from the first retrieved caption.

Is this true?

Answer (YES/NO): NO